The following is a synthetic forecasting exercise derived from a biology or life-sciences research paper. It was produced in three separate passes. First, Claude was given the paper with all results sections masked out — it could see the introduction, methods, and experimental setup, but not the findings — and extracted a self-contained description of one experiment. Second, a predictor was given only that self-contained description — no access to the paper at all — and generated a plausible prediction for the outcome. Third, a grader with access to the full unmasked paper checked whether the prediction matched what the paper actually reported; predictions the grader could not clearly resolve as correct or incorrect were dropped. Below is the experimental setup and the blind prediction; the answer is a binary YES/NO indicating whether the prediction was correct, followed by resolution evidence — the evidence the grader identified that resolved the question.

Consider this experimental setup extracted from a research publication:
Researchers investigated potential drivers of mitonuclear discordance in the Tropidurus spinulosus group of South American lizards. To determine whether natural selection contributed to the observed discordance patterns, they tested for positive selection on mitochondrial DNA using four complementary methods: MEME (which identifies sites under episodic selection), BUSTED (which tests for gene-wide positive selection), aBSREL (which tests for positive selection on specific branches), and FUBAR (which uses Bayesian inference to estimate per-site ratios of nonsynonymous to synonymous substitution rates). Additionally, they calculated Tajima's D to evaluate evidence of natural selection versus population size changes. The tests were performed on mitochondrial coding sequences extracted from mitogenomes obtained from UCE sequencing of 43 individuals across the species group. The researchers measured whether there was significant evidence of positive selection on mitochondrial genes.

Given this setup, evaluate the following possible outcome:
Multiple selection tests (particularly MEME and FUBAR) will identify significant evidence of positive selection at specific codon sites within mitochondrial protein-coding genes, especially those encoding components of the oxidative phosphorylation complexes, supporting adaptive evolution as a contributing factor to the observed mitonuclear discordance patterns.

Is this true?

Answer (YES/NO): NO